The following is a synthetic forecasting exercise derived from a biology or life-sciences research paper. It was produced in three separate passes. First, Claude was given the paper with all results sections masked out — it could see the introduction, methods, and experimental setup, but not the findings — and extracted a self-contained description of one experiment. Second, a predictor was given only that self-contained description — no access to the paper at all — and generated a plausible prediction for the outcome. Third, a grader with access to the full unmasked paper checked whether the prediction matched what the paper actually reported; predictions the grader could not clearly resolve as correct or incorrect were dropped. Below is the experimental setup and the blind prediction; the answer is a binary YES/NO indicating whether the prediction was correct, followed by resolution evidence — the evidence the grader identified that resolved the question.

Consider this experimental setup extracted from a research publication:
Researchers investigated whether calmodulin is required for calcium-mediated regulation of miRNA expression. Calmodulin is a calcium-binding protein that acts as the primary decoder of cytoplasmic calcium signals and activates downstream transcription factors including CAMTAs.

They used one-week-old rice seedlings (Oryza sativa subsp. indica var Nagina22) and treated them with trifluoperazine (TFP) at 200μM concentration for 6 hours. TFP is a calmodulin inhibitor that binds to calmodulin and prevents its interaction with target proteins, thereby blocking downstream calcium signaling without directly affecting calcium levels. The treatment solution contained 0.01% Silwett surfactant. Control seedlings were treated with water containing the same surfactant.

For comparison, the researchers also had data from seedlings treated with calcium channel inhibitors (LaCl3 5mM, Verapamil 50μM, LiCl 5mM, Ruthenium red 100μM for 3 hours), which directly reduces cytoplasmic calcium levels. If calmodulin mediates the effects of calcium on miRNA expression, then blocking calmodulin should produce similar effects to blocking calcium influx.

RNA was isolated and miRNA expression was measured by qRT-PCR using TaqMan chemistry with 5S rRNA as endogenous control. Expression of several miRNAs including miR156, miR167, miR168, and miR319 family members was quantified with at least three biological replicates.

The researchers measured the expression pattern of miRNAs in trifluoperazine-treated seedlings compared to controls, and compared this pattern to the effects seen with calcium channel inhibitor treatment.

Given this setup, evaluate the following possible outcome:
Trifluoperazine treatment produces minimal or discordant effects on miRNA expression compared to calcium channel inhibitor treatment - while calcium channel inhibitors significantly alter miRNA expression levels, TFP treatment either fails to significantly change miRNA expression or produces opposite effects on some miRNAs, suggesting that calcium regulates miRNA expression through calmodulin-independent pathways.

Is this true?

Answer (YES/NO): NO